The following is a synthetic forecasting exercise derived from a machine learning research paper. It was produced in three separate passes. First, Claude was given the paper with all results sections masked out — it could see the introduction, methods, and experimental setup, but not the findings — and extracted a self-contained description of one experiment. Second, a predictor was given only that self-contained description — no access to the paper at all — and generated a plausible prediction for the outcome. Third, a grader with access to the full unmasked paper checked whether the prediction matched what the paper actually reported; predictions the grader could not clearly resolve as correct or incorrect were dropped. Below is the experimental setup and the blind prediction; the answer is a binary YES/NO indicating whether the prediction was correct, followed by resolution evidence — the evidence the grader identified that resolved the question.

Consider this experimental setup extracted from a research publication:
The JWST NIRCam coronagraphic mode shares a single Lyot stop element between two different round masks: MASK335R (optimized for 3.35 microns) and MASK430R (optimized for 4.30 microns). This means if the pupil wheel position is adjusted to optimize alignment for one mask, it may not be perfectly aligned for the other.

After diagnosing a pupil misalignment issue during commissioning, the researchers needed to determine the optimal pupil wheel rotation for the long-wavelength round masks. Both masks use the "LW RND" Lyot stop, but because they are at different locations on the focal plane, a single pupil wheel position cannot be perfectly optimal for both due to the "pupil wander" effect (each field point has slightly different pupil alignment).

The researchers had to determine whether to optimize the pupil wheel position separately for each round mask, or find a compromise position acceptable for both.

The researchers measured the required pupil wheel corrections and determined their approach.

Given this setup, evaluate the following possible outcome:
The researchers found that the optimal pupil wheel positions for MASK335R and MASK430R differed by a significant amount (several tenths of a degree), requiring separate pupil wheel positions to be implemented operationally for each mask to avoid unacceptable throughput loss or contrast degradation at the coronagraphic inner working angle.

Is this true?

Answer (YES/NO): NO